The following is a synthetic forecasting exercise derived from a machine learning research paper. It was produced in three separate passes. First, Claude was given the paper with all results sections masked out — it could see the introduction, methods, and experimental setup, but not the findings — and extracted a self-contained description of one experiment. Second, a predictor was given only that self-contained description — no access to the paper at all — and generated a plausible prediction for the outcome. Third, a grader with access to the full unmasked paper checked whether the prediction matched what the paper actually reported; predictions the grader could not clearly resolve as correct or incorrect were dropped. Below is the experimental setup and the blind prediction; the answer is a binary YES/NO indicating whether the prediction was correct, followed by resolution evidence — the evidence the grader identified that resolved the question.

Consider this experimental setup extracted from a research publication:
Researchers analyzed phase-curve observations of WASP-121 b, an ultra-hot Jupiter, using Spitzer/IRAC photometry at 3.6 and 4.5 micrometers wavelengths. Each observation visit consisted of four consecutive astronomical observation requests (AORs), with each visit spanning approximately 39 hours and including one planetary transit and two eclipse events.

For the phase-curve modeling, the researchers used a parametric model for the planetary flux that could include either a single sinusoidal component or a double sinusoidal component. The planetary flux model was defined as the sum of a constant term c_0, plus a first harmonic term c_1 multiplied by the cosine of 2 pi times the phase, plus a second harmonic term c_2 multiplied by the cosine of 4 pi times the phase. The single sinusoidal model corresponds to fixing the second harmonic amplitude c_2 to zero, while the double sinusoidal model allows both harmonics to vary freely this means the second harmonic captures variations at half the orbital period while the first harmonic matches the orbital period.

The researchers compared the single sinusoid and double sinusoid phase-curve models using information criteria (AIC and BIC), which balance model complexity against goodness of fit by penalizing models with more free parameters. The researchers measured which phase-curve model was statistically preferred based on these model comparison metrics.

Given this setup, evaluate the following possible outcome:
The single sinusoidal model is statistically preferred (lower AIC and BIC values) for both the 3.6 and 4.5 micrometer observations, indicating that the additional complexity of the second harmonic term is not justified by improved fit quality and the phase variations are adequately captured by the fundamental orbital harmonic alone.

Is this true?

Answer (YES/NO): NO